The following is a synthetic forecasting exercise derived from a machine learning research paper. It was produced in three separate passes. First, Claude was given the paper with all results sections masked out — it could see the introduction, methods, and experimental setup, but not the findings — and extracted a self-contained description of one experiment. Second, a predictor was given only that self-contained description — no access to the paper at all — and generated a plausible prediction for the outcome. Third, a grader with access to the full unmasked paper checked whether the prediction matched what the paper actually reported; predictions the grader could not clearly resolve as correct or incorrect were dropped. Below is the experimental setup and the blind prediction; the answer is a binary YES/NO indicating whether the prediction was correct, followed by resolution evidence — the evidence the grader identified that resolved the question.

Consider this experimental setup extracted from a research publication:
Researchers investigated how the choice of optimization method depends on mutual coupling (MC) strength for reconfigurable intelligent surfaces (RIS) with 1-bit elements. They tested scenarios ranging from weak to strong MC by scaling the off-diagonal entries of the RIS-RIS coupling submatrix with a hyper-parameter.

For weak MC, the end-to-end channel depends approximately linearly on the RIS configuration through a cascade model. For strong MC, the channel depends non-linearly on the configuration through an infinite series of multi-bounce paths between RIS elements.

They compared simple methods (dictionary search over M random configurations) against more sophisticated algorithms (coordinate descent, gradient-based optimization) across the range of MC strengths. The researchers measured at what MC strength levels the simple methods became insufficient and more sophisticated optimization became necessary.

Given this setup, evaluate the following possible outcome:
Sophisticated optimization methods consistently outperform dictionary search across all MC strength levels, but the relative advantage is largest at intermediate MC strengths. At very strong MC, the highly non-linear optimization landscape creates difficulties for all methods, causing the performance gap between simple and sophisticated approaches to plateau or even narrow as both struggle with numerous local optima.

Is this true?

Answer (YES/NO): NO